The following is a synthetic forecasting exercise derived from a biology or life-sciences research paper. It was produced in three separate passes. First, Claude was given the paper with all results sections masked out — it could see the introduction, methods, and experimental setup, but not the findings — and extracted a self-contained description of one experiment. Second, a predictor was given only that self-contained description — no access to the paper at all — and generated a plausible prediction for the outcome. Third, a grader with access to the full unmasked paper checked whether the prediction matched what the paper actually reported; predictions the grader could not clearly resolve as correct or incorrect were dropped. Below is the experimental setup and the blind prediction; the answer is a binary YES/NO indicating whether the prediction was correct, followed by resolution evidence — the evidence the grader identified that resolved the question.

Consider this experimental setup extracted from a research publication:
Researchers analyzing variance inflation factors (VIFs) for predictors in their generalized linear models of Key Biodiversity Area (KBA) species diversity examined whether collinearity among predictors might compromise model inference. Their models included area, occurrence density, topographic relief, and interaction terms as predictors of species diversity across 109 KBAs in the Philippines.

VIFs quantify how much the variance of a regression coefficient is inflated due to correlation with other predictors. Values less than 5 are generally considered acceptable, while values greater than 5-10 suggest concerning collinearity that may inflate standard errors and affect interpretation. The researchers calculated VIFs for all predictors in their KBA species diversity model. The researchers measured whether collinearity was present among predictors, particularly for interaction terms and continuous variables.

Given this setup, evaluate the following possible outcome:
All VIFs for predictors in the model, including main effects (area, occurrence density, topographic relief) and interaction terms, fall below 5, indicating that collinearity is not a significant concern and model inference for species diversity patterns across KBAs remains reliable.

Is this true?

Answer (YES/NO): NO